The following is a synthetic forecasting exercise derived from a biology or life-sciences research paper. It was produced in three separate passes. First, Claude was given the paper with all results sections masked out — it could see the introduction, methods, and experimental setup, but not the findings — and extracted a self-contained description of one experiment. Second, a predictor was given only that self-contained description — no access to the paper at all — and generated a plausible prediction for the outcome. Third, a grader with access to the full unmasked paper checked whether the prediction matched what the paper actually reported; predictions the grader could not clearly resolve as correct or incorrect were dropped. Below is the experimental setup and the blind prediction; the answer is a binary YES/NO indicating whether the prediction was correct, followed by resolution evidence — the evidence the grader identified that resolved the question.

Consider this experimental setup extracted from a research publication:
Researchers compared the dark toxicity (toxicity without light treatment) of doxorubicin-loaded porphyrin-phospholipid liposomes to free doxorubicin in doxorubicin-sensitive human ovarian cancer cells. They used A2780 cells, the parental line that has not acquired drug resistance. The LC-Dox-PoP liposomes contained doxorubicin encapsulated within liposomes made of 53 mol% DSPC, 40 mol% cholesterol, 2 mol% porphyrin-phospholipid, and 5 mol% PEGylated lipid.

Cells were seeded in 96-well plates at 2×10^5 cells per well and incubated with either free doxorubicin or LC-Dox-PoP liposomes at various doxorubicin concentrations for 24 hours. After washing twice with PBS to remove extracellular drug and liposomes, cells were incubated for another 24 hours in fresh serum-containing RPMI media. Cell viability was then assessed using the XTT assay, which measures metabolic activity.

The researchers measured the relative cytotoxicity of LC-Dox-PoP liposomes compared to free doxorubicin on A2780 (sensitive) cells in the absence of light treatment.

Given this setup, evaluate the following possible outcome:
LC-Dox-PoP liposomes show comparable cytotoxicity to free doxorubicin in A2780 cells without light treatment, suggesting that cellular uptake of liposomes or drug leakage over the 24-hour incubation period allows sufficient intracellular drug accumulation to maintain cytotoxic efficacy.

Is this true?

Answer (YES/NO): NO